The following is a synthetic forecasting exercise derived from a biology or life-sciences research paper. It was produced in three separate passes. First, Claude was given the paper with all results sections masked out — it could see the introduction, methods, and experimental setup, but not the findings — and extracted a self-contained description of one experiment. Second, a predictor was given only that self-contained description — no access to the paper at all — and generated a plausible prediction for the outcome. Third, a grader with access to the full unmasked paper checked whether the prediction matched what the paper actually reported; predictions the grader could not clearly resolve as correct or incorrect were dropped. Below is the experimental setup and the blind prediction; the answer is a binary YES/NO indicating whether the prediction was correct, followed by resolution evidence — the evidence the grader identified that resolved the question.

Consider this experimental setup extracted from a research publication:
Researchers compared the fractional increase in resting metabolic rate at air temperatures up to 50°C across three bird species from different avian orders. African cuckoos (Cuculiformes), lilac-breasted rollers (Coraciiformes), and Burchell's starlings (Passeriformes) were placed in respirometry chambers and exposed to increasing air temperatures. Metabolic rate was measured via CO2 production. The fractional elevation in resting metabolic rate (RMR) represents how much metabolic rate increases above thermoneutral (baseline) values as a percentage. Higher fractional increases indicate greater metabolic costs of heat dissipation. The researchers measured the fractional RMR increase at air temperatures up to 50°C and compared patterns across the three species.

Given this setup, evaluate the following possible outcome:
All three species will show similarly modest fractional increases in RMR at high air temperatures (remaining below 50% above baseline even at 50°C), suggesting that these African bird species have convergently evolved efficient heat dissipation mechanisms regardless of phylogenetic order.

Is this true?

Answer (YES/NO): NO